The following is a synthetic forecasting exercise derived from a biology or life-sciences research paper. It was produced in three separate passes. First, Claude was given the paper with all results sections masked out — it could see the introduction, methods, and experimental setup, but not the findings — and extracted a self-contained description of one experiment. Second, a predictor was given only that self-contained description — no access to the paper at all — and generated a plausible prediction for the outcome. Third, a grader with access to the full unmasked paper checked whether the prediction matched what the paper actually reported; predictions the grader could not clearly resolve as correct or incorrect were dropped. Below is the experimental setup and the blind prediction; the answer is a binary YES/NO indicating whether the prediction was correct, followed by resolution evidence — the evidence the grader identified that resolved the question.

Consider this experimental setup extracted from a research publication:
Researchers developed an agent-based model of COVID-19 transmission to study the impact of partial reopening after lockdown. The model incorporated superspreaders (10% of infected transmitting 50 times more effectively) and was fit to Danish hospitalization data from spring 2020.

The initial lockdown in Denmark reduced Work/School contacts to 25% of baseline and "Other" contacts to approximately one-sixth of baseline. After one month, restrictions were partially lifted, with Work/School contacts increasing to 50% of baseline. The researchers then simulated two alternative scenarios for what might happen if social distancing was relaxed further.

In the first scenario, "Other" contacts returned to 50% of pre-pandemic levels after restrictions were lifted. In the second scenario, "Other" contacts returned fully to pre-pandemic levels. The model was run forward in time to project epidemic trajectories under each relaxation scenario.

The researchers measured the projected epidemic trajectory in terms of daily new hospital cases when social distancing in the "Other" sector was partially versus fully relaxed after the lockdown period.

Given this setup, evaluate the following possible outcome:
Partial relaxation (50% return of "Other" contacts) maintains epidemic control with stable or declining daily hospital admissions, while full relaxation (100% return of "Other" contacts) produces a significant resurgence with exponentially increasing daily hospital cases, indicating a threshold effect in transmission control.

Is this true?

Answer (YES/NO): NO